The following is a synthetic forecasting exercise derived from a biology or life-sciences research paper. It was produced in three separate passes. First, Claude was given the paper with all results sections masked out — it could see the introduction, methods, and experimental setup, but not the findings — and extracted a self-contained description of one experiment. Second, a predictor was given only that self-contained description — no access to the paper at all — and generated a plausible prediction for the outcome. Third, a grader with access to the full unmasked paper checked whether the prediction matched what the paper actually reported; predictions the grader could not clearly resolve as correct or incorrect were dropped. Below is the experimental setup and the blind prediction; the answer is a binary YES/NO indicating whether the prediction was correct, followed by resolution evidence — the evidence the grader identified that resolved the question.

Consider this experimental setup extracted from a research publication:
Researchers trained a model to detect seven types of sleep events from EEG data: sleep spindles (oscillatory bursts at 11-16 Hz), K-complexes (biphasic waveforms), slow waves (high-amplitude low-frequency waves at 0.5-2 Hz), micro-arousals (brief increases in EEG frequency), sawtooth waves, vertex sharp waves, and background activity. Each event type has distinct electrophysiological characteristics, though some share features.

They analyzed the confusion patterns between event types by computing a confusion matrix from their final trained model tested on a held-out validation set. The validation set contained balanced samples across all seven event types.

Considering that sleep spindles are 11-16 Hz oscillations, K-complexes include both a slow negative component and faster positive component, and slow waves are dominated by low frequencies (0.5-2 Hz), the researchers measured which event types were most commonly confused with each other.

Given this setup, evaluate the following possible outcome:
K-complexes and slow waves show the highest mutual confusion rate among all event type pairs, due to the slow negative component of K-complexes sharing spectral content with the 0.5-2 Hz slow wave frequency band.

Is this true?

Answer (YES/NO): YES